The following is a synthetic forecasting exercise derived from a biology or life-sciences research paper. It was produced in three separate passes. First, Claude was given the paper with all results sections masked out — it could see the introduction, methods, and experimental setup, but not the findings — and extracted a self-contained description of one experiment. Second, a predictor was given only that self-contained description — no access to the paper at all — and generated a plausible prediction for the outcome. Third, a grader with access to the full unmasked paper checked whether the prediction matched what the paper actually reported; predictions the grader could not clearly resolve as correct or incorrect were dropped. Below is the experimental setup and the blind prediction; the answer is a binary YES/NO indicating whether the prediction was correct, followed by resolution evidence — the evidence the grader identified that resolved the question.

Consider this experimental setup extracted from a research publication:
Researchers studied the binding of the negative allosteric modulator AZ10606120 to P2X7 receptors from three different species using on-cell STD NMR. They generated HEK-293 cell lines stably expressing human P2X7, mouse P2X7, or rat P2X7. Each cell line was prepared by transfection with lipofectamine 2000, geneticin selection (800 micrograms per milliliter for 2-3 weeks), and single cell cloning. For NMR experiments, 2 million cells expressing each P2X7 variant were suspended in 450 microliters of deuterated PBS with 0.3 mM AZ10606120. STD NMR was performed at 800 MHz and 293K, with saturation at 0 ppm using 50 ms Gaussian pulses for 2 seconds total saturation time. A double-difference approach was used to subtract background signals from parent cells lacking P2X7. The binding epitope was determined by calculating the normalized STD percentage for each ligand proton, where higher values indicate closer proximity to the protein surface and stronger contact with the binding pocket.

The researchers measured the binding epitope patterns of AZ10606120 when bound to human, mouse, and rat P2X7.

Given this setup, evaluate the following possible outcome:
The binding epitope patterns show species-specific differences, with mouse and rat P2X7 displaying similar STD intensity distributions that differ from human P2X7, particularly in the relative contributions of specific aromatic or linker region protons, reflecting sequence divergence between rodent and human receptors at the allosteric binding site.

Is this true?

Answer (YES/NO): NO